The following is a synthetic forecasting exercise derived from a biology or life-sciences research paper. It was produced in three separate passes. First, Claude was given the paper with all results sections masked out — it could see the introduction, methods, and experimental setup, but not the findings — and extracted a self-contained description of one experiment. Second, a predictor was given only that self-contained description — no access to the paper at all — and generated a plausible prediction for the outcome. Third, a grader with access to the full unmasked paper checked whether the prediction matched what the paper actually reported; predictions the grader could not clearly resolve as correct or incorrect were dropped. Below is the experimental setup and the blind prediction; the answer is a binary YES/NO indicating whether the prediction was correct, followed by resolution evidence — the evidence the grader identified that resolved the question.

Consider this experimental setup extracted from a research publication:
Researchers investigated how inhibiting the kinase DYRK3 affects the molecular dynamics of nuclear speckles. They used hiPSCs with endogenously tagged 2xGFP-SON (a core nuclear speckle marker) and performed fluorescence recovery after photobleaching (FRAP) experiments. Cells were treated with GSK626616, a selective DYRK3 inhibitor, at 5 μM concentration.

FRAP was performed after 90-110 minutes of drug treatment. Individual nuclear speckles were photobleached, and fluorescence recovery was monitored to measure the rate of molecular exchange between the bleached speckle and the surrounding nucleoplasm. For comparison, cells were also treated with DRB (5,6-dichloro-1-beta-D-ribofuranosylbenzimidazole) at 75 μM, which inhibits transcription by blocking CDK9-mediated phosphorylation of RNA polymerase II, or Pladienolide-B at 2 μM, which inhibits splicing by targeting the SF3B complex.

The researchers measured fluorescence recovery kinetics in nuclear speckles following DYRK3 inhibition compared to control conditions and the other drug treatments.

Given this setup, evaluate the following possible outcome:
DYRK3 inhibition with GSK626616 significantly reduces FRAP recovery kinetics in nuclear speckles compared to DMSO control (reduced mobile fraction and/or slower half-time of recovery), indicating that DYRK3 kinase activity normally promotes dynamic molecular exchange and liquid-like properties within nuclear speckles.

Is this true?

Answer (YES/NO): YES